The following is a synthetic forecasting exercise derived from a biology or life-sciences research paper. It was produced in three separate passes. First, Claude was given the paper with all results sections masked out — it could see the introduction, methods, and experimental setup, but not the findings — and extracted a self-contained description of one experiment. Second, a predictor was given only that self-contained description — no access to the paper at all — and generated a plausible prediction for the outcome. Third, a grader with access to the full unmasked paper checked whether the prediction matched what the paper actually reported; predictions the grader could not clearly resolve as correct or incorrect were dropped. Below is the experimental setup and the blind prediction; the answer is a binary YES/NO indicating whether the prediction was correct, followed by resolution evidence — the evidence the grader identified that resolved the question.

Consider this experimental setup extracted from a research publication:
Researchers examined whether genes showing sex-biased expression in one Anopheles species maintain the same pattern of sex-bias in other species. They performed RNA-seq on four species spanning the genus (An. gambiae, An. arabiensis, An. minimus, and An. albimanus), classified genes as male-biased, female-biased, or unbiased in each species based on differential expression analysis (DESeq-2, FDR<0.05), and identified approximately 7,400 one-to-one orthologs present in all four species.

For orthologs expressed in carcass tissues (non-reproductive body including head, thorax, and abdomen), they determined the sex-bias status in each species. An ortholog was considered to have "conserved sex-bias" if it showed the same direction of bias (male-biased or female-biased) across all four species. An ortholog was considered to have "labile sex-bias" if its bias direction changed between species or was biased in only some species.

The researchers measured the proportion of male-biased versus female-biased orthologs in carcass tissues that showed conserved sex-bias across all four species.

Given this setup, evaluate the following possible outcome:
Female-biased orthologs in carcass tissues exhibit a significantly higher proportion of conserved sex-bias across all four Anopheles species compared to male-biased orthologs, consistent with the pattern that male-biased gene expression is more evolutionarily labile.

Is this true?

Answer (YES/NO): NO